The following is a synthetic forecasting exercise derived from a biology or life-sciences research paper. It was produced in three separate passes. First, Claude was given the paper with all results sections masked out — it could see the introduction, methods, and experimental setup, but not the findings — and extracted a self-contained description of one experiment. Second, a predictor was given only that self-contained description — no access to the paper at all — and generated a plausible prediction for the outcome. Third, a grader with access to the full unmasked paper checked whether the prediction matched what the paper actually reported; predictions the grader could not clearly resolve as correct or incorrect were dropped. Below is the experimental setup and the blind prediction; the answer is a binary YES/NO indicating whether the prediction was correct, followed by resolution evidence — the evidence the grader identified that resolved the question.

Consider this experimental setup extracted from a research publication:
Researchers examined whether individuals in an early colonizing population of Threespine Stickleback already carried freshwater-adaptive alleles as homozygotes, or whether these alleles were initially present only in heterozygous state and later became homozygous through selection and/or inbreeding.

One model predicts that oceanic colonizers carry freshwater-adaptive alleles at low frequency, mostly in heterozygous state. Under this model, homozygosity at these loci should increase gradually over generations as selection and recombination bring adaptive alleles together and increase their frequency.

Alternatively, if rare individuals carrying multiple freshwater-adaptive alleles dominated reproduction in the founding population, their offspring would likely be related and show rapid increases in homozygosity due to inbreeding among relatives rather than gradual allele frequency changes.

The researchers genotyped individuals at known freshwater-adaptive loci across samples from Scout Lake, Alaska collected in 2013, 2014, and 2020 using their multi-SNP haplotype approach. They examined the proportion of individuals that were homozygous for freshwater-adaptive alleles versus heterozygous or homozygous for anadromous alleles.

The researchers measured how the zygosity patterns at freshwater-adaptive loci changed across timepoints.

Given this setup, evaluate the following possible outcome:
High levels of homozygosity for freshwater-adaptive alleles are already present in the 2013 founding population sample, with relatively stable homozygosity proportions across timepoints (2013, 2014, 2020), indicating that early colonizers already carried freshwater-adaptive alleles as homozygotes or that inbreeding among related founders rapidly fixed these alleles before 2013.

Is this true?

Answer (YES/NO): NO